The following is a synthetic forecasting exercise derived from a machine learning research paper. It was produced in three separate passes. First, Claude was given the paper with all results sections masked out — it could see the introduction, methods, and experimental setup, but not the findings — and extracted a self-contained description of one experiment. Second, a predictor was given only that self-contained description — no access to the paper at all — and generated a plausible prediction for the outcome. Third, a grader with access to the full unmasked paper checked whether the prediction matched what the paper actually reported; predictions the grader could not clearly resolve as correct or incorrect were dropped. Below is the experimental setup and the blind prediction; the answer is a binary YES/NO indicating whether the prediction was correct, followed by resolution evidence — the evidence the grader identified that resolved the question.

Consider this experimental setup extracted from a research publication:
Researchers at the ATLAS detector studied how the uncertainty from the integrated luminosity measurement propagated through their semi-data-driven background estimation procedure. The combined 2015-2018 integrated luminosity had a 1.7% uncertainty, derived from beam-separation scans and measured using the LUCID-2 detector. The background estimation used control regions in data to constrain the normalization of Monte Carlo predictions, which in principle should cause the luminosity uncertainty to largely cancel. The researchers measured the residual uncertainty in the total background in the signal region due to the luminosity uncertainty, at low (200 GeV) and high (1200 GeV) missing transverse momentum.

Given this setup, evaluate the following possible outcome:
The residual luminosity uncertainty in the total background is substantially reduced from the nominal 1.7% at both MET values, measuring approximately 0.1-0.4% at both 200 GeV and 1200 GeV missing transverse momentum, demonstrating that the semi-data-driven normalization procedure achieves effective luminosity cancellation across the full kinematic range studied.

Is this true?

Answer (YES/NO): NO